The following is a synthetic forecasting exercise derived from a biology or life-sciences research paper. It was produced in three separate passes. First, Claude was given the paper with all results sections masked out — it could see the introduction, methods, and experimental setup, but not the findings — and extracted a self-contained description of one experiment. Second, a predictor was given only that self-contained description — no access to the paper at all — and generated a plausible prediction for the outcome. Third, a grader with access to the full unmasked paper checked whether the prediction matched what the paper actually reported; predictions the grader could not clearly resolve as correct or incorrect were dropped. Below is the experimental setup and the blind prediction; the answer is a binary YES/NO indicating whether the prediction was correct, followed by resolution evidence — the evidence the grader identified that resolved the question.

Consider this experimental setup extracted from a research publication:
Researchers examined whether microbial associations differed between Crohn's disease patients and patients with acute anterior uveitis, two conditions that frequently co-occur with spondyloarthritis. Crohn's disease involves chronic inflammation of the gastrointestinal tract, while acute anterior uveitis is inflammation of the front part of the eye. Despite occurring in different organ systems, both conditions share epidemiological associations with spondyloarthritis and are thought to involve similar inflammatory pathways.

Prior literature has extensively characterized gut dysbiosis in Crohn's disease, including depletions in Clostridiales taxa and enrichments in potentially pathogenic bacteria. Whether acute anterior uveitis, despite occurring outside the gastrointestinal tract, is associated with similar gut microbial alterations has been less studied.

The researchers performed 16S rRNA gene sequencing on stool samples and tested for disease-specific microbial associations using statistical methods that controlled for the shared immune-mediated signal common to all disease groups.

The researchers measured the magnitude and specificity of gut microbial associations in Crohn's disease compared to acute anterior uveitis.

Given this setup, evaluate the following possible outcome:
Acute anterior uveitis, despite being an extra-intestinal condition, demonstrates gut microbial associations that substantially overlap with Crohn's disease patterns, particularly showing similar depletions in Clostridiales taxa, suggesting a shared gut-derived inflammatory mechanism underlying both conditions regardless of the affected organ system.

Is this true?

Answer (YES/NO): NO